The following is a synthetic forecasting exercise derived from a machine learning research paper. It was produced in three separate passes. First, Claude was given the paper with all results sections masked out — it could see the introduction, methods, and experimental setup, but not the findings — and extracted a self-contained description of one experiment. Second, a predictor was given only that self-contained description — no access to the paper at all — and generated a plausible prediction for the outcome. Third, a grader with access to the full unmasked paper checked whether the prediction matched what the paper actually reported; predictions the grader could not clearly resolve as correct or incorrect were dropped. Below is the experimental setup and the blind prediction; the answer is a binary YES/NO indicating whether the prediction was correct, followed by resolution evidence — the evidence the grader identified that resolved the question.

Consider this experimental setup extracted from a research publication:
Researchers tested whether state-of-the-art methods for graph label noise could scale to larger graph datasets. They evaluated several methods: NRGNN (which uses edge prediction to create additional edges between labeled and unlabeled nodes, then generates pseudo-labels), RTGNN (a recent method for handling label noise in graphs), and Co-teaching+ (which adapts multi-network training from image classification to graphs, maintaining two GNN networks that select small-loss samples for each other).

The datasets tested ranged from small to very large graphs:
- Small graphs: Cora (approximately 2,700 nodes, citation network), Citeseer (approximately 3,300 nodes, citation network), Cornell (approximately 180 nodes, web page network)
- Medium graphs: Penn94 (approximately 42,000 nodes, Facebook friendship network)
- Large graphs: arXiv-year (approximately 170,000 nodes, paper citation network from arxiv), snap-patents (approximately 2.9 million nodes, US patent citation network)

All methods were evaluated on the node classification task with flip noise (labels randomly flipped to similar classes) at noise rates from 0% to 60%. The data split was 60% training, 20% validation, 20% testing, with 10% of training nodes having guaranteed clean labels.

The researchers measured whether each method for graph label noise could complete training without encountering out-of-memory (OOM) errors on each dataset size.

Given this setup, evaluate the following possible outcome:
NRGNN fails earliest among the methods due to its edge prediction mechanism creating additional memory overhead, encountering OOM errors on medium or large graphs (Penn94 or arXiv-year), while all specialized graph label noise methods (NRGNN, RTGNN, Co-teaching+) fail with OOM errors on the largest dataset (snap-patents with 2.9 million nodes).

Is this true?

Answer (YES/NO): NO